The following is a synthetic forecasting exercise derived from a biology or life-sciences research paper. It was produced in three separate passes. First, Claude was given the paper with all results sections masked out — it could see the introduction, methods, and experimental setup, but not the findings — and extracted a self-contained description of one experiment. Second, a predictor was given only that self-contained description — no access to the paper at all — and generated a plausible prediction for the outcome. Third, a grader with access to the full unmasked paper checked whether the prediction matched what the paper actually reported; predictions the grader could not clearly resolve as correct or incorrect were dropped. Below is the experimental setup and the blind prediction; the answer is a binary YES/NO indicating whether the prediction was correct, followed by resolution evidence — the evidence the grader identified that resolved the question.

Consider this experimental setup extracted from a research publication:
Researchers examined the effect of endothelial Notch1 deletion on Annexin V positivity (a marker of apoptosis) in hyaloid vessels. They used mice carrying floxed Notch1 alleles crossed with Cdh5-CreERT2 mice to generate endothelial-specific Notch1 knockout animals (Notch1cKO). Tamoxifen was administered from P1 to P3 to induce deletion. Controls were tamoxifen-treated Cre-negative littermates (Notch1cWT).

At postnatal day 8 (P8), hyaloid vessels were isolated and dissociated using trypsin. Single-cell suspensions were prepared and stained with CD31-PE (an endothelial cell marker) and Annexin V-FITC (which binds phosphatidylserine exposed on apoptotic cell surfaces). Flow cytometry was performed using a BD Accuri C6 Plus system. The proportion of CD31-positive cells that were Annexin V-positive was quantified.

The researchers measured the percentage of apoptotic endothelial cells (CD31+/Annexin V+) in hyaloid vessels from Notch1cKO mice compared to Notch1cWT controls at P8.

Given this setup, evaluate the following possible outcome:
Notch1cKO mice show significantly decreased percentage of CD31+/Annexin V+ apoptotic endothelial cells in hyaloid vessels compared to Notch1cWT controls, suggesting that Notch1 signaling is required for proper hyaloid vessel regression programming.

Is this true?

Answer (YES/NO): NO